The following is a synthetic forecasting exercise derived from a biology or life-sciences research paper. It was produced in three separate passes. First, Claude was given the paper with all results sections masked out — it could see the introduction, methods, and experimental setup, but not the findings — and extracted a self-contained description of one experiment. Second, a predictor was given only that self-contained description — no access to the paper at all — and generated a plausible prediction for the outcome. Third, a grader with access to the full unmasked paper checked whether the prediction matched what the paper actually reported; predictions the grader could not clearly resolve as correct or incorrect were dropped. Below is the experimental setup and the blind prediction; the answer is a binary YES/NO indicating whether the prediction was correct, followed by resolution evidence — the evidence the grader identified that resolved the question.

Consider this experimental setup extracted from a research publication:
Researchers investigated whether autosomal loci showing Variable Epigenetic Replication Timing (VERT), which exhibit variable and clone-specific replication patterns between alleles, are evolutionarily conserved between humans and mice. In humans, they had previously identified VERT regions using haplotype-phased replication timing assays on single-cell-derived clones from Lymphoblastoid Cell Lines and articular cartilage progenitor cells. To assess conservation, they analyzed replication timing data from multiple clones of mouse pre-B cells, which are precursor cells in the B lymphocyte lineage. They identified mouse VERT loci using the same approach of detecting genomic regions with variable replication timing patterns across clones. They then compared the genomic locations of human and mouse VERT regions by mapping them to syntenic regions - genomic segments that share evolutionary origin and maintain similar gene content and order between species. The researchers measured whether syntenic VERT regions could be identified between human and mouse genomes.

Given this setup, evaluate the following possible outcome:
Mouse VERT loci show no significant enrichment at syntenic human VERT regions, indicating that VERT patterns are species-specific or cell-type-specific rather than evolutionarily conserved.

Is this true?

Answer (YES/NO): NO